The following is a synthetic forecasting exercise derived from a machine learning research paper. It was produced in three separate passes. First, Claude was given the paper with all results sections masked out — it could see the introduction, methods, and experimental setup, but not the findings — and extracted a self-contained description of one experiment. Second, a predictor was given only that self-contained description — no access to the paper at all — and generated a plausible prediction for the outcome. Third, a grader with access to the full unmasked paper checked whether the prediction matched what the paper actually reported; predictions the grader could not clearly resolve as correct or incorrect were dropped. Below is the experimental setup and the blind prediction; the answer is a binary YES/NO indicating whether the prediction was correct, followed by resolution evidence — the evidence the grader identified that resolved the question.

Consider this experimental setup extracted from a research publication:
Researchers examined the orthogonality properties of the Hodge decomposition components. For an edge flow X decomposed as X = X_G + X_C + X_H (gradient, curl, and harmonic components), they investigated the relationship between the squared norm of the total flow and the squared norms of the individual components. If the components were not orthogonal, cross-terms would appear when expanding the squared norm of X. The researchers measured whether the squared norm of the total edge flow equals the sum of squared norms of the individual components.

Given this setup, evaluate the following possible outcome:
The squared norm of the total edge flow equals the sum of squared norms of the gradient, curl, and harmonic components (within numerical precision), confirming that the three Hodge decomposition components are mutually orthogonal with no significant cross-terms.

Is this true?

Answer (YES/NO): YES